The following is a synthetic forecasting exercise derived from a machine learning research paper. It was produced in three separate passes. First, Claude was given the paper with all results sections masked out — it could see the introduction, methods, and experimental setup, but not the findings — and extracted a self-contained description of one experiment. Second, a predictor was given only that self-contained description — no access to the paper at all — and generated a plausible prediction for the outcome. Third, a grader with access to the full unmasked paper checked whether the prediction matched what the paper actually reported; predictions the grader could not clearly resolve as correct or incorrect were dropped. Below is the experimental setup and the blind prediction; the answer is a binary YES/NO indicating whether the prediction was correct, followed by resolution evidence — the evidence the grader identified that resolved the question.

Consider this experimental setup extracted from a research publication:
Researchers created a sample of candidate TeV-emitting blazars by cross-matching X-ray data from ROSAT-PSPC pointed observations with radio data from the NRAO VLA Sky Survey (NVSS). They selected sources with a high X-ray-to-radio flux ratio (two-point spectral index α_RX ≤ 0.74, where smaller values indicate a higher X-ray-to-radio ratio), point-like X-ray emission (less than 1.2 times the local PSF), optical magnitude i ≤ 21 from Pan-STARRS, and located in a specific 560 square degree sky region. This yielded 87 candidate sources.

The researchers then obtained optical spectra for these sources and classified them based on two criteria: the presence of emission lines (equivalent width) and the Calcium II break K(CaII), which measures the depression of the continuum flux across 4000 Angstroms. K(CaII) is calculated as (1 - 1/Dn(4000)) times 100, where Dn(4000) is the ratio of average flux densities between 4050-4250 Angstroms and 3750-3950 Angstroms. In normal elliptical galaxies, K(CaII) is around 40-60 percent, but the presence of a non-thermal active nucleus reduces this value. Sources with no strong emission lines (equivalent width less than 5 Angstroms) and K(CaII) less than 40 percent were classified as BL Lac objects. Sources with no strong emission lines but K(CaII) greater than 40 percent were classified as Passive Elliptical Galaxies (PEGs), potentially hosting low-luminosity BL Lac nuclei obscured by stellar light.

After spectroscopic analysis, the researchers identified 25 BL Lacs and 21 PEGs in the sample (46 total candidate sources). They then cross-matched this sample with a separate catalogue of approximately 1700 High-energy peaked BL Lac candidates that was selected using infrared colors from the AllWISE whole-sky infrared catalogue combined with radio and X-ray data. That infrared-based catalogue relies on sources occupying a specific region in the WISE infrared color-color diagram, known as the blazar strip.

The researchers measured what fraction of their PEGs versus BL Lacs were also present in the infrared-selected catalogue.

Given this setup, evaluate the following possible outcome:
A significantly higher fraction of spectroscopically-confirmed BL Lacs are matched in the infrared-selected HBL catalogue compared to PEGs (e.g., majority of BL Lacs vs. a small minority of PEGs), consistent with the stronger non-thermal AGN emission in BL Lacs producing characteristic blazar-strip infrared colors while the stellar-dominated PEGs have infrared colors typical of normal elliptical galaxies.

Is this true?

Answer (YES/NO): YES